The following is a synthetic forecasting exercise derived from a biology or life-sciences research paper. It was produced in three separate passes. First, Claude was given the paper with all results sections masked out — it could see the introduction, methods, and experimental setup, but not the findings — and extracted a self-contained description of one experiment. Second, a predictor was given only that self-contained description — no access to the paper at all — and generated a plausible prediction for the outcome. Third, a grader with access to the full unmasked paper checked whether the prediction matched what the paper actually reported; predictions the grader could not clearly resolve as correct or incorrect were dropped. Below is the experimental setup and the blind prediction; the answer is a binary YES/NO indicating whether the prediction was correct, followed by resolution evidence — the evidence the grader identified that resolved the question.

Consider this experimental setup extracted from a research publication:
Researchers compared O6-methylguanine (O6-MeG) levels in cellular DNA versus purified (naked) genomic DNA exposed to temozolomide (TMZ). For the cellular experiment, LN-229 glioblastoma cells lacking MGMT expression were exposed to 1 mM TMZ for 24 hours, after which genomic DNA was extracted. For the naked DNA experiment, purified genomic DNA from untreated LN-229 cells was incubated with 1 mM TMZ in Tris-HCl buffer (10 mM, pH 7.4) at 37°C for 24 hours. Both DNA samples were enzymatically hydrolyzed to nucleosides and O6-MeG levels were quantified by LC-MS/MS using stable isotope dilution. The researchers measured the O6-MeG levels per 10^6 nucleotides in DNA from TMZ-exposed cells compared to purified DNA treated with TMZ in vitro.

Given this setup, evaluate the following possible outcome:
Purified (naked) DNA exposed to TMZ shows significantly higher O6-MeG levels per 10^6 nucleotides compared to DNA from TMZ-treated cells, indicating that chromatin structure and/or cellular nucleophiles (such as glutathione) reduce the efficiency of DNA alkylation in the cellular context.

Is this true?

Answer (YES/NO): YES